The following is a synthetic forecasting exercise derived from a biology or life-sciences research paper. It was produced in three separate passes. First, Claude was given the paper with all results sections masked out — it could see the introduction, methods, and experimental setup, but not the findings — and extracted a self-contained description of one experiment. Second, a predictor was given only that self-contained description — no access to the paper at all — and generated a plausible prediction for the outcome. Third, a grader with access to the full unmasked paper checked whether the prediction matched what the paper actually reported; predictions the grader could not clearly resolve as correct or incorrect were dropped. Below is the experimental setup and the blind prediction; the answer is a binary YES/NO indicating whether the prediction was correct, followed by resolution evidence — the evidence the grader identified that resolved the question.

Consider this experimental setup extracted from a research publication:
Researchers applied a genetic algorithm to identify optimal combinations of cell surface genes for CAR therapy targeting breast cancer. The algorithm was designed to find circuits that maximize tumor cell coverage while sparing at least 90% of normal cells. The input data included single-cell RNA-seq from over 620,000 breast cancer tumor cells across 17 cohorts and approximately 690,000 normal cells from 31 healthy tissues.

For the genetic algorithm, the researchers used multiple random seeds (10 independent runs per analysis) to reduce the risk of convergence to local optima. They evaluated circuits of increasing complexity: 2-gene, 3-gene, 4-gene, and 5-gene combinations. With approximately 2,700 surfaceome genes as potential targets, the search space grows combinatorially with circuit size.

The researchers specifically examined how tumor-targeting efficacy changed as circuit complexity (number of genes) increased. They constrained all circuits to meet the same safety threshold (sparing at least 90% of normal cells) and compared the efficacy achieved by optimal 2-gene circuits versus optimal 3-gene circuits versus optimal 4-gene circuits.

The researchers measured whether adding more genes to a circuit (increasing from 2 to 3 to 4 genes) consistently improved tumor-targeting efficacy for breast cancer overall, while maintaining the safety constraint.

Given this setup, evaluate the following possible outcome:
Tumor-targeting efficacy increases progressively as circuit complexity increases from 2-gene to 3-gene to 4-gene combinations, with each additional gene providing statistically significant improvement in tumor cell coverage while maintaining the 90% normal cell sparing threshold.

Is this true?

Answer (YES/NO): NO